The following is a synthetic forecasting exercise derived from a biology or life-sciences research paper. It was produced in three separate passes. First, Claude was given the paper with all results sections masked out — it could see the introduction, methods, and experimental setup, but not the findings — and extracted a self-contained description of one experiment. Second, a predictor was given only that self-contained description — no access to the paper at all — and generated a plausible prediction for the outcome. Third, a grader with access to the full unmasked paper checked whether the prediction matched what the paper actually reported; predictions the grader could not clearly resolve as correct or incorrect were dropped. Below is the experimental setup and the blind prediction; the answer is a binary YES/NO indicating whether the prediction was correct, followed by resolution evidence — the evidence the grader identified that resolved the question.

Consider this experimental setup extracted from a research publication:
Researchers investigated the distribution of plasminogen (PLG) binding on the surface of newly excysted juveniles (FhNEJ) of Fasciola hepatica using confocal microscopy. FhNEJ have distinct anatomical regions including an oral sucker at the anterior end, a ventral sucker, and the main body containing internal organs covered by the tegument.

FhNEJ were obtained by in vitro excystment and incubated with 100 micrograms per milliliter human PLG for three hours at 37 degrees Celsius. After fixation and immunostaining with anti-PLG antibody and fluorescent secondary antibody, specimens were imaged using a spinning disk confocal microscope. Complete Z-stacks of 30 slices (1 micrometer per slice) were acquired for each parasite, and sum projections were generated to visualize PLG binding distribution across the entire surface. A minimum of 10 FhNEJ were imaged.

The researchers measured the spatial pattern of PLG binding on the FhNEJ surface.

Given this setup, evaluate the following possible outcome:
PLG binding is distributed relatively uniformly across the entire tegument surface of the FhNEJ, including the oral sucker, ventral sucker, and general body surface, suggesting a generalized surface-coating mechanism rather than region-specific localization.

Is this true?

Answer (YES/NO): NO